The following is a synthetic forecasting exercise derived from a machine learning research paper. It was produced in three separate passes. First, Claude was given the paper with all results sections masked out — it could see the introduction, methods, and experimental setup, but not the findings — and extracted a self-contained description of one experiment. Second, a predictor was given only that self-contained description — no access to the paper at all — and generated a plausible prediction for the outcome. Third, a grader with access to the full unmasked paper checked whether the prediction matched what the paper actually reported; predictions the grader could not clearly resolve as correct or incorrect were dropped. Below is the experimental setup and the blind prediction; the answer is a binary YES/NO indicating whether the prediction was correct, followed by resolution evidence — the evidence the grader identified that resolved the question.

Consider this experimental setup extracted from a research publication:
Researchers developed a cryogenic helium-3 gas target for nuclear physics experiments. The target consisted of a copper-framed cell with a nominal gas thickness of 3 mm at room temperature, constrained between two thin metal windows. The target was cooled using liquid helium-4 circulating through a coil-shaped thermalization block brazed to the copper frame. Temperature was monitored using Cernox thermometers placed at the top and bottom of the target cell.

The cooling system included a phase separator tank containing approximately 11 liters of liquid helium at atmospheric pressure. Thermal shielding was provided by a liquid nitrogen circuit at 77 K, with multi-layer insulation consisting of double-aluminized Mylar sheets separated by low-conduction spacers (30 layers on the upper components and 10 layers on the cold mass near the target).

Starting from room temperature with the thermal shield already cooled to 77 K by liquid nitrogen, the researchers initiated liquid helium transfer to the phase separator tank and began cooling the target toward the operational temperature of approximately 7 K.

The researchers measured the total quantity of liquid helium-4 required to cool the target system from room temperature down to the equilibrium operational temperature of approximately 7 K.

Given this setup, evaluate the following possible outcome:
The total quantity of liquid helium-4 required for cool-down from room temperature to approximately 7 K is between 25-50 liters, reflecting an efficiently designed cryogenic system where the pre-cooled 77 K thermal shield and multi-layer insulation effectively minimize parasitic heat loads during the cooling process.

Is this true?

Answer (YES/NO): NO